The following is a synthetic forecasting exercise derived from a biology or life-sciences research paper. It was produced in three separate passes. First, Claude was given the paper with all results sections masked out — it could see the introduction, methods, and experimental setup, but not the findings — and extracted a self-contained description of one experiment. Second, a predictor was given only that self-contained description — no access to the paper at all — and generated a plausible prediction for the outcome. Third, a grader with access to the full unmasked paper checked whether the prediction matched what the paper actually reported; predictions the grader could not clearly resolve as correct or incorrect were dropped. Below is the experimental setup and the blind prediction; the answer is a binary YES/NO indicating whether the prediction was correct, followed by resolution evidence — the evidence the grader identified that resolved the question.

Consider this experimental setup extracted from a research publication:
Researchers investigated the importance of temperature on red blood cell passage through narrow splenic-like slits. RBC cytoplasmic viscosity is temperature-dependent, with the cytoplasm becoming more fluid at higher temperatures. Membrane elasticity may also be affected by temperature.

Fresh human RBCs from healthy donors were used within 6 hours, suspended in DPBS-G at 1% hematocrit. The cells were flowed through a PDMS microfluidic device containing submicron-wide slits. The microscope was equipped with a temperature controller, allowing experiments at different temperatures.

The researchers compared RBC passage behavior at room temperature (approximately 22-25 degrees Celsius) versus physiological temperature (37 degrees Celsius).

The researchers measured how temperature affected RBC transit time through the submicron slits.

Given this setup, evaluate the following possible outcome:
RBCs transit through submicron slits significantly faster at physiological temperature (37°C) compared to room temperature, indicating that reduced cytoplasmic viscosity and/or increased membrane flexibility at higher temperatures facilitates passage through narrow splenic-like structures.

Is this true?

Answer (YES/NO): YES